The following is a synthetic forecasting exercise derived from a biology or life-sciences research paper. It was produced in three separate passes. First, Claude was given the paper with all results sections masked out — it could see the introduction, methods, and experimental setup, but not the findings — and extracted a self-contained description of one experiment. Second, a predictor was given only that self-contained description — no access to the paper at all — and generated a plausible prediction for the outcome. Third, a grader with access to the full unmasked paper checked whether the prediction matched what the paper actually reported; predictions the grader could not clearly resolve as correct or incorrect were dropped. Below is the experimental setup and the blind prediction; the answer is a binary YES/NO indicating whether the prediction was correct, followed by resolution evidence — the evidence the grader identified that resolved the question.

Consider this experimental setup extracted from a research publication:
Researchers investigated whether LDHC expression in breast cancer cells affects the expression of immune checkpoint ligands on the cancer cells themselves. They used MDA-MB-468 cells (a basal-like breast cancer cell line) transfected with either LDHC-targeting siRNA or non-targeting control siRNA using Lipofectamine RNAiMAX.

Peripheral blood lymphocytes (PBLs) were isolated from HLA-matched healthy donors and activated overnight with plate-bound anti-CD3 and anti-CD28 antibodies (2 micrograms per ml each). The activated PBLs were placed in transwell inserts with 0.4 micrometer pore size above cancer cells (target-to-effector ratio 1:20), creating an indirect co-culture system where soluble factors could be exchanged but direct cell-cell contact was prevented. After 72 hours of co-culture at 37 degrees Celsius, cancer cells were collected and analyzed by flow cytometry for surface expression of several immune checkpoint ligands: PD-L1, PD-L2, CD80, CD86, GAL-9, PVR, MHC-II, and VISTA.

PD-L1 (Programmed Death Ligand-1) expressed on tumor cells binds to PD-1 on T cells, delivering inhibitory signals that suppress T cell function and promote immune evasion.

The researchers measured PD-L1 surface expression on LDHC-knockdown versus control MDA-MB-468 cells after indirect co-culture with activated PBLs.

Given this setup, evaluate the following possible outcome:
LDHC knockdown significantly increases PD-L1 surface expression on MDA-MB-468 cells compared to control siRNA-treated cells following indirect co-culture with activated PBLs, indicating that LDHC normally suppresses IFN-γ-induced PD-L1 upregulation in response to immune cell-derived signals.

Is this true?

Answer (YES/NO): NO